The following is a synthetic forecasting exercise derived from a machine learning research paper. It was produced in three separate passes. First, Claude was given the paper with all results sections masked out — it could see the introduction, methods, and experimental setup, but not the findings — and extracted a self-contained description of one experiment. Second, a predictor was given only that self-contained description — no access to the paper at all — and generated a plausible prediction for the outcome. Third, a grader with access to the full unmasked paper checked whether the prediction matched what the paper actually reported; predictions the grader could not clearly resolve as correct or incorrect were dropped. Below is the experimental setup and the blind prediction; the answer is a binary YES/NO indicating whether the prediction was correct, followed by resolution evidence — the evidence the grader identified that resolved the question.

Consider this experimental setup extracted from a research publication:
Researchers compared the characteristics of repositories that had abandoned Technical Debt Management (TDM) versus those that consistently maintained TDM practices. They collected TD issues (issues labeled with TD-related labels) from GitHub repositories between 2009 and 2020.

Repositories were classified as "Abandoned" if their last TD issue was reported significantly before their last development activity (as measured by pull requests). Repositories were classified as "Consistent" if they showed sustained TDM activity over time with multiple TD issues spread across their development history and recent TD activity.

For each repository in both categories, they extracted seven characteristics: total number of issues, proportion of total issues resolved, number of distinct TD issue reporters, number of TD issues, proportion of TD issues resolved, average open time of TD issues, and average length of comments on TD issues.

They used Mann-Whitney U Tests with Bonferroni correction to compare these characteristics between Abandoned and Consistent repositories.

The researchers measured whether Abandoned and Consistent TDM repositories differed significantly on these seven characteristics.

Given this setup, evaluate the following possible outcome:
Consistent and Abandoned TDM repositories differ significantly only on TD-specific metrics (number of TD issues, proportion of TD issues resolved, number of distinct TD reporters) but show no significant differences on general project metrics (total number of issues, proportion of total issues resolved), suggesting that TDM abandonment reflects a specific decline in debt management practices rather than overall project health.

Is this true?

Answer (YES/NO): NO